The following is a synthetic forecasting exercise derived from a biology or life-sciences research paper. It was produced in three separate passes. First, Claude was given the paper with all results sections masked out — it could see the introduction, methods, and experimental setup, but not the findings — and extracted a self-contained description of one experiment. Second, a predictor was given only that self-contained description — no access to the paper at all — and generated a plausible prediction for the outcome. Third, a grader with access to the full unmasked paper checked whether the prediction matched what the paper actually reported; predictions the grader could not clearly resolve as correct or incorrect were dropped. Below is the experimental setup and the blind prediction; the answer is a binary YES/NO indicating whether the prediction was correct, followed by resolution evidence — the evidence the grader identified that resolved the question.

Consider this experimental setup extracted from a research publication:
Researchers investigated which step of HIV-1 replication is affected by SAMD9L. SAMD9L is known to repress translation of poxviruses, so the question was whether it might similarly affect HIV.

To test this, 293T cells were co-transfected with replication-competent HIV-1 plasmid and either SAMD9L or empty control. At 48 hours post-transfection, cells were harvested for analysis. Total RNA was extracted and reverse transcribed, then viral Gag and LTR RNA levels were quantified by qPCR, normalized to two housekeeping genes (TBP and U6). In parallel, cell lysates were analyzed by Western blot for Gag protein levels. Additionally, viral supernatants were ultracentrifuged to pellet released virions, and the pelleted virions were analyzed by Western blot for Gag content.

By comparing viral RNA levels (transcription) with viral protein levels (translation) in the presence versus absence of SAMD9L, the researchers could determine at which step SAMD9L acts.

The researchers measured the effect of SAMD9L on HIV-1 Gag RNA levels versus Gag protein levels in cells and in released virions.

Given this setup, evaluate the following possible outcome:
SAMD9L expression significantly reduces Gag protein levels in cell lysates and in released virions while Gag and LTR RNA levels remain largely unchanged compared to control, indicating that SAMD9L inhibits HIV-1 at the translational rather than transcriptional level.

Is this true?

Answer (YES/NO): YES